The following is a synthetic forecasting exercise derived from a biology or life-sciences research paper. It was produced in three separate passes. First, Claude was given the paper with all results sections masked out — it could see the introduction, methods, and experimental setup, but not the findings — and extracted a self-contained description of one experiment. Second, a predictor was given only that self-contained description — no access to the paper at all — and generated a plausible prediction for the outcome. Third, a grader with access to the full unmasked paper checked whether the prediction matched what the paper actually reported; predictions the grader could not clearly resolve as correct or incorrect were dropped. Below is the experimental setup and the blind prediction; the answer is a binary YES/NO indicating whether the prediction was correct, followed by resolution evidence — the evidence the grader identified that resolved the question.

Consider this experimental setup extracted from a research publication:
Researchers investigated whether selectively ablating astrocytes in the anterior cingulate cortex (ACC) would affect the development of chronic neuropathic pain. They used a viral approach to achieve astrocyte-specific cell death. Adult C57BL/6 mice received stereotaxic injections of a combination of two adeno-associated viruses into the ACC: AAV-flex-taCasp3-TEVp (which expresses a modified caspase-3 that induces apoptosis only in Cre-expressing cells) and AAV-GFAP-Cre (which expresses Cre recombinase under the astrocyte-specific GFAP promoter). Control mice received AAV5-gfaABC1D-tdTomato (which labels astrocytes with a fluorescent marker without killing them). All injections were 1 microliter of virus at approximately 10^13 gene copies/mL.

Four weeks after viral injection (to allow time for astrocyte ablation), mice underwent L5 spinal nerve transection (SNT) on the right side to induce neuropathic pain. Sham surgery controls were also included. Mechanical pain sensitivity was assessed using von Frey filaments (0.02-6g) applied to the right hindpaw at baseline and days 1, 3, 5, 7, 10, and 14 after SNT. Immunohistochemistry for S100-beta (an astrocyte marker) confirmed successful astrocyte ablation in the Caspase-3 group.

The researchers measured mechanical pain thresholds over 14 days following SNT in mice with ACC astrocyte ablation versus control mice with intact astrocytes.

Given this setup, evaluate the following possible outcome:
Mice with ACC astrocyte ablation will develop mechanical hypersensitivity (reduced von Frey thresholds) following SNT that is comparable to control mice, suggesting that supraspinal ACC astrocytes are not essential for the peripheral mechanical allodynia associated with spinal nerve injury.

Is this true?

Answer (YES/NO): NO